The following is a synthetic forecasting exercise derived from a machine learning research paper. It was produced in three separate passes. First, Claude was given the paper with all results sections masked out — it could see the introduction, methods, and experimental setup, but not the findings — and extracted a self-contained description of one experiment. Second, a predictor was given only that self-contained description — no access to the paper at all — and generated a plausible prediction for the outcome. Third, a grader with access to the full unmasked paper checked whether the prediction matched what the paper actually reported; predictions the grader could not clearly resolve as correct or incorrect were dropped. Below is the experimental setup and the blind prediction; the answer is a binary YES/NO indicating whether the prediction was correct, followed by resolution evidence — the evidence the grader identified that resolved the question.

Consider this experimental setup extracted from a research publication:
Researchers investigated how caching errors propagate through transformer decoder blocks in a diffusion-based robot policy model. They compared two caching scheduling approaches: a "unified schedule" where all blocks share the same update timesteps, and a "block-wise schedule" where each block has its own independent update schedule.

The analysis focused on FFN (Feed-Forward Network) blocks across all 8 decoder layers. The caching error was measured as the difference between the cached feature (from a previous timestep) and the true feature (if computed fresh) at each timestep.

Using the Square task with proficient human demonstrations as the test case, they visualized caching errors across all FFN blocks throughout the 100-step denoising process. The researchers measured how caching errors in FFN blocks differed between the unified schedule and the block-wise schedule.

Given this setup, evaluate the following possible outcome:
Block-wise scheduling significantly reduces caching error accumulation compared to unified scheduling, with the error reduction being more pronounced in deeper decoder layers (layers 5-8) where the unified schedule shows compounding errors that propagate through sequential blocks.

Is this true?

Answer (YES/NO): NO